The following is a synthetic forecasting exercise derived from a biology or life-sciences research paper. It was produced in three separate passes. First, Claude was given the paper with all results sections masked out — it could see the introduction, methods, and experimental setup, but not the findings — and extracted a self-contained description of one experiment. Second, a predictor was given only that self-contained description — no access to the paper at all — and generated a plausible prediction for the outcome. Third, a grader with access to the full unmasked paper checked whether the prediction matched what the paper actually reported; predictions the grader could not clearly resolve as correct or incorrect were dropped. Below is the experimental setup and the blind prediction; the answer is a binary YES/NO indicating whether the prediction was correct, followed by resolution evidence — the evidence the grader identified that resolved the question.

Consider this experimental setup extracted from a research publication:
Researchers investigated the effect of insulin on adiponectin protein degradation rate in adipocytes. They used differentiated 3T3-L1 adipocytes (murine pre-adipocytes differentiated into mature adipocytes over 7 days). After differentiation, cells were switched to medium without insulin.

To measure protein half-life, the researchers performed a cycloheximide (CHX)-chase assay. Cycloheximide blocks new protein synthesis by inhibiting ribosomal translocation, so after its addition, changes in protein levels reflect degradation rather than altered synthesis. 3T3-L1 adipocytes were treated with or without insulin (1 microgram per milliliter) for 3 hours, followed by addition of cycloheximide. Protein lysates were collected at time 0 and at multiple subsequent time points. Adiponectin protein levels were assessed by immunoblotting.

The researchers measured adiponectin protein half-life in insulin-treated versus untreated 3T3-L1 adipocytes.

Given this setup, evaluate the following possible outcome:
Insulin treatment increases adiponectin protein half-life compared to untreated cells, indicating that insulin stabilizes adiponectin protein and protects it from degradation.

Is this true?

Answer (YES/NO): YES